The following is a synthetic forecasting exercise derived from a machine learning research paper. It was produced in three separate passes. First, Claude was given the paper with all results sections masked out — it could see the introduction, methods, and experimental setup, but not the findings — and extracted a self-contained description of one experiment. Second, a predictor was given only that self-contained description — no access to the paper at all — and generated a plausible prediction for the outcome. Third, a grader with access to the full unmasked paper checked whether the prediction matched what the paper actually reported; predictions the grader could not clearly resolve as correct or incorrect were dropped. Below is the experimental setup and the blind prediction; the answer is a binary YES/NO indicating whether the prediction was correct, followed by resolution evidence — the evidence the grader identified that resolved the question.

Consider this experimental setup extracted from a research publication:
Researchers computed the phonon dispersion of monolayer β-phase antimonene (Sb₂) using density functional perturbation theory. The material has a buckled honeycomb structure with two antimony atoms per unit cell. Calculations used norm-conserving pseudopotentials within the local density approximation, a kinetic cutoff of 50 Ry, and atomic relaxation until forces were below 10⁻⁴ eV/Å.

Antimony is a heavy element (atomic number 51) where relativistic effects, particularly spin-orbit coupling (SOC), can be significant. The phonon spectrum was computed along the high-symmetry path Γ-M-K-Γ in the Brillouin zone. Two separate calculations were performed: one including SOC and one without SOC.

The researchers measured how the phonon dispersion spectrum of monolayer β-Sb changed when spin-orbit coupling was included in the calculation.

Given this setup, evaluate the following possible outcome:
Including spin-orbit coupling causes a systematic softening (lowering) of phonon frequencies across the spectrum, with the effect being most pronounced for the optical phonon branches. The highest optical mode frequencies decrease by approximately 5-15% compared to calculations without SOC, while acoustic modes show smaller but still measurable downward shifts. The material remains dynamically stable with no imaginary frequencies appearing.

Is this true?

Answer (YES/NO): NO